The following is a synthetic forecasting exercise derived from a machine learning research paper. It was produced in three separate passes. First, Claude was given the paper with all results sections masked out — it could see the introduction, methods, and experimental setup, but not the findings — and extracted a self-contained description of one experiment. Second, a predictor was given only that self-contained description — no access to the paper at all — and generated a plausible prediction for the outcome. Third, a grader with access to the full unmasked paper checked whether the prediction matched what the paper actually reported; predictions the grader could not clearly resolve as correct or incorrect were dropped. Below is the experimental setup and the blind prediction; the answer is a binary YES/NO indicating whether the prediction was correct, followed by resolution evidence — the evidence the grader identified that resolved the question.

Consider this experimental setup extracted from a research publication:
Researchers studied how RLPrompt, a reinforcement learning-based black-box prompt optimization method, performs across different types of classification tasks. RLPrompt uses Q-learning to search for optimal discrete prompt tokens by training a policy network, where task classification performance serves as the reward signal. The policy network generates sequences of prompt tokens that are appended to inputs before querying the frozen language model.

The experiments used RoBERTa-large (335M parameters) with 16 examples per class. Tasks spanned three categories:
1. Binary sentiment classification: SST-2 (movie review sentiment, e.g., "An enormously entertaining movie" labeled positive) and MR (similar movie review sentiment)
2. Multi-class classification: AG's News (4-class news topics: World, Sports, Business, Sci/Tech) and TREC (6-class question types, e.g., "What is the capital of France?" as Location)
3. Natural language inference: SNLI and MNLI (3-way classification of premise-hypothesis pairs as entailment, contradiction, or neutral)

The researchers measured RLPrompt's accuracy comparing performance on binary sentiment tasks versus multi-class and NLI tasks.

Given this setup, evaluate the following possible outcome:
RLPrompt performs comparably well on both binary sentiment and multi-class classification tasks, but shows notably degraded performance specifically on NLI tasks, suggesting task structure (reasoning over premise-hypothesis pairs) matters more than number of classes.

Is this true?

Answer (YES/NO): NO